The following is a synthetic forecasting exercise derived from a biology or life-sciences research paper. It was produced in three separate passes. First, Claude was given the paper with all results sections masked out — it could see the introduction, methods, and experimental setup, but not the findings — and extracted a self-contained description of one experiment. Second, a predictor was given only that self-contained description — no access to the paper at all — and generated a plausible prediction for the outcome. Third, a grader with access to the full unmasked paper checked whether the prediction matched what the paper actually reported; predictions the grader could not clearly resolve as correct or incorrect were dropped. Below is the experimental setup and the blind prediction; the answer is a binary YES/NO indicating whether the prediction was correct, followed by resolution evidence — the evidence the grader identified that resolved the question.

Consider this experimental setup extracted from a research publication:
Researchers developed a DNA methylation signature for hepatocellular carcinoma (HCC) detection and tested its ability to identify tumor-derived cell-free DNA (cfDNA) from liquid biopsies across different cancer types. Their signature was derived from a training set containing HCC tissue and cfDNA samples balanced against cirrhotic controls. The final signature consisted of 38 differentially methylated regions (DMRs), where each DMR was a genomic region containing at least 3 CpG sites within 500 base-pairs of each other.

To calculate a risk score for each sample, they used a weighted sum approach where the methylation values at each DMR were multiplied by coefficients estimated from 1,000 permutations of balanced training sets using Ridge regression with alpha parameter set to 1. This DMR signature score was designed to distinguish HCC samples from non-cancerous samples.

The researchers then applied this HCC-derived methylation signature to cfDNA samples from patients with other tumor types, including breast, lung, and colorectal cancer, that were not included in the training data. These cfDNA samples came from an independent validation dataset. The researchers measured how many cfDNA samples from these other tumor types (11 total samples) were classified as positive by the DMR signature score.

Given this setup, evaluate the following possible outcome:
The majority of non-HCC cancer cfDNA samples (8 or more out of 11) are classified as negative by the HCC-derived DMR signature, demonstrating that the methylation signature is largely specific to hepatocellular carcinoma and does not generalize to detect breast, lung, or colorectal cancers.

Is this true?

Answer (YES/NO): NO